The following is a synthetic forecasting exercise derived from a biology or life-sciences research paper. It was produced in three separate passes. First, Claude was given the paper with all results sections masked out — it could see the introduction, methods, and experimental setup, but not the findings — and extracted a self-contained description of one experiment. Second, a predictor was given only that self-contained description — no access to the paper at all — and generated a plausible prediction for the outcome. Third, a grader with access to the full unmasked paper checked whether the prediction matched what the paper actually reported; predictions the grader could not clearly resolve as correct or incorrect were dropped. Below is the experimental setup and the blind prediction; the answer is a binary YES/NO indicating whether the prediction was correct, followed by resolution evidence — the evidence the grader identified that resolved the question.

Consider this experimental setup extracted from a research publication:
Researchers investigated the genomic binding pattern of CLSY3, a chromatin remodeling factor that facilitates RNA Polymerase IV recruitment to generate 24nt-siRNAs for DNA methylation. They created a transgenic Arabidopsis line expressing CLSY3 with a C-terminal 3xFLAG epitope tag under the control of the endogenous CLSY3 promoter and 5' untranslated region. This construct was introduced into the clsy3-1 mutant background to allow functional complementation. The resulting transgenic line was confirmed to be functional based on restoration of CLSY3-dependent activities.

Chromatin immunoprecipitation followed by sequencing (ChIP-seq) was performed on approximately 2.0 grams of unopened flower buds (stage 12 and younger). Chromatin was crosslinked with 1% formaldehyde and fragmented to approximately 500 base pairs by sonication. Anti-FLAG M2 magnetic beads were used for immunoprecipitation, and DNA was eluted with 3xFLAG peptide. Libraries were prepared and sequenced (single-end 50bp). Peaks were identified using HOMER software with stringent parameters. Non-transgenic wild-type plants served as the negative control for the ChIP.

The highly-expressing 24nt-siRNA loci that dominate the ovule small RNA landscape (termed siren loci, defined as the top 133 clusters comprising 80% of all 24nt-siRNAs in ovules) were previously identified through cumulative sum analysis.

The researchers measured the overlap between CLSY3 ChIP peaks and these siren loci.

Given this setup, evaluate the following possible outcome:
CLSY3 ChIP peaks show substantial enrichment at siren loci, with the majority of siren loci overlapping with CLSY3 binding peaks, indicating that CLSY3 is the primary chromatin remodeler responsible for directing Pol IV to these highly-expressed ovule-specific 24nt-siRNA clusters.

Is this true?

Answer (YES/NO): YES